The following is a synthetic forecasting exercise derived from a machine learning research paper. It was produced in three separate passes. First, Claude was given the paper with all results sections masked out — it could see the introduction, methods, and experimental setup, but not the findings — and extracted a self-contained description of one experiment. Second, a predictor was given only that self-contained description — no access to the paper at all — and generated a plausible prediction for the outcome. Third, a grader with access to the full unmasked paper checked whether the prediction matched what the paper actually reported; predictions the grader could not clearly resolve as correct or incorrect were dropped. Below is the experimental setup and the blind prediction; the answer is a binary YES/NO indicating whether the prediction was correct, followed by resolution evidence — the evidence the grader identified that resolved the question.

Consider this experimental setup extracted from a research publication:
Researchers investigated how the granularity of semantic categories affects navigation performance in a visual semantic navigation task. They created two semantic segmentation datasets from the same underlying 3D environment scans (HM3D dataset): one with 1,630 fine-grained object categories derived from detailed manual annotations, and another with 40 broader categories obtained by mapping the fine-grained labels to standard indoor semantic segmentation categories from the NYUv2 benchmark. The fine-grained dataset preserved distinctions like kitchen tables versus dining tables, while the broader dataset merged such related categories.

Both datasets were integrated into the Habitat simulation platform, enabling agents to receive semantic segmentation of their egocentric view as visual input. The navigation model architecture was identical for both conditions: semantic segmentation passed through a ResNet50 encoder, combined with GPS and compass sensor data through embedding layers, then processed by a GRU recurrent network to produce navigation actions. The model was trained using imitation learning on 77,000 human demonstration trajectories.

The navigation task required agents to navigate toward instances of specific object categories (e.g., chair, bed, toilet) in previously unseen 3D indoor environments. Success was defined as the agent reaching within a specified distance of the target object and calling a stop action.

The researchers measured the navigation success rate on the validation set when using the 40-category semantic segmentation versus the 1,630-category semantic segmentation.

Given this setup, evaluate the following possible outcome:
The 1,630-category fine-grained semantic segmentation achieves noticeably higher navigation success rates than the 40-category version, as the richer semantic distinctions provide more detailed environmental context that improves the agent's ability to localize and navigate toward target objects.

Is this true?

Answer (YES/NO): NO